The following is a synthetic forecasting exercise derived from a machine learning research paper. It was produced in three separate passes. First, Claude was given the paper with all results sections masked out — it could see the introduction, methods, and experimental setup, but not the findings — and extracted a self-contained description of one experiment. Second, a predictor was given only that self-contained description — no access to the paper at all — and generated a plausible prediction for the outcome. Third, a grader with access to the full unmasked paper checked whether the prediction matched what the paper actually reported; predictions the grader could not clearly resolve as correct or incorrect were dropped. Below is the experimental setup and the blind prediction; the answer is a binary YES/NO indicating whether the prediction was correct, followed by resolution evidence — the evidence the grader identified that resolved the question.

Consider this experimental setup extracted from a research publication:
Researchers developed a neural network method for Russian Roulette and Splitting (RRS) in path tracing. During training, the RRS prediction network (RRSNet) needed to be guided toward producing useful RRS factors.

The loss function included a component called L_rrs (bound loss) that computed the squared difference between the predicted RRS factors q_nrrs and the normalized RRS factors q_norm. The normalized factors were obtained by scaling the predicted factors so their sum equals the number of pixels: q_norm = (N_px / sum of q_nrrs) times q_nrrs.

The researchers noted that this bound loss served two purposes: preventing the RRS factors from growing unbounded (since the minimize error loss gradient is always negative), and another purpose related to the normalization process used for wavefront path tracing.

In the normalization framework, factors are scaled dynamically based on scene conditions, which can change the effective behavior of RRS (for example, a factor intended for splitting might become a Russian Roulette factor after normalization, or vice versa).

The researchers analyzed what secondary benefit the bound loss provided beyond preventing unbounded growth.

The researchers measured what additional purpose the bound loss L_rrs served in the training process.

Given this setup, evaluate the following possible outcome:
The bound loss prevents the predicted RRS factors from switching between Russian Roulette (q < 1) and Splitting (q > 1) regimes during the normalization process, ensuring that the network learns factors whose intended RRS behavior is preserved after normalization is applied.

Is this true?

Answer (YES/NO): NO